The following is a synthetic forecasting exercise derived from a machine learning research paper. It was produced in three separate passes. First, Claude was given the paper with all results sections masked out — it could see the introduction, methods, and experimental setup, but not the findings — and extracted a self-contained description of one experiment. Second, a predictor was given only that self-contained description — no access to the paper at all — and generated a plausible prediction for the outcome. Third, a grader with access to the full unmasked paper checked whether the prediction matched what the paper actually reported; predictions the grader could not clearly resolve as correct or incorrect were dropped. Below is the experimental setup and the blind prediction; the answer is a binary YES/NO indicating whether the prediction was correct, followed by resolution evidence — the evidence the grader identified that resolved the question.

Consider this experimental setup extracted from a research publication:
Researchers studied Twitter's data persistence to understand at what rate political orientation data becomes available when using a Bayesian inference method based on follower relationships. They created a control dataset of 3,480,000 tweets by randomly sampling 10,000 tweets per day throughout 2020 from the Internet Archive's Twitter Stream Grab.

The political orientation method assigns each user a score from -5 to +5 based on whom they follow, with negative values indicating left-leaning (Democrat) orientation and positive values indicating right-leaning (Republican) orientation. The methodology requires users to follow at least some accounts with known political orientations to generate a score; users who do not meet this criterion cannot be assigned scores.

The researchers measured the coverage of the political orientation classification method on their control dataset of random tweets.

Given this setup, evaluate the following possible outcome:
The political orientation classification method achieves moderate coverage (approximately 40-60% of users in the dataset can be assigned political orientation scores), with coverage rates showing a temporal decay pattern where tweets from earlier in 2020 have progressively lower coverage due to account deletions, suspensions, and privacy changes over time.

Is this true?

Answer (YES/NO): NO